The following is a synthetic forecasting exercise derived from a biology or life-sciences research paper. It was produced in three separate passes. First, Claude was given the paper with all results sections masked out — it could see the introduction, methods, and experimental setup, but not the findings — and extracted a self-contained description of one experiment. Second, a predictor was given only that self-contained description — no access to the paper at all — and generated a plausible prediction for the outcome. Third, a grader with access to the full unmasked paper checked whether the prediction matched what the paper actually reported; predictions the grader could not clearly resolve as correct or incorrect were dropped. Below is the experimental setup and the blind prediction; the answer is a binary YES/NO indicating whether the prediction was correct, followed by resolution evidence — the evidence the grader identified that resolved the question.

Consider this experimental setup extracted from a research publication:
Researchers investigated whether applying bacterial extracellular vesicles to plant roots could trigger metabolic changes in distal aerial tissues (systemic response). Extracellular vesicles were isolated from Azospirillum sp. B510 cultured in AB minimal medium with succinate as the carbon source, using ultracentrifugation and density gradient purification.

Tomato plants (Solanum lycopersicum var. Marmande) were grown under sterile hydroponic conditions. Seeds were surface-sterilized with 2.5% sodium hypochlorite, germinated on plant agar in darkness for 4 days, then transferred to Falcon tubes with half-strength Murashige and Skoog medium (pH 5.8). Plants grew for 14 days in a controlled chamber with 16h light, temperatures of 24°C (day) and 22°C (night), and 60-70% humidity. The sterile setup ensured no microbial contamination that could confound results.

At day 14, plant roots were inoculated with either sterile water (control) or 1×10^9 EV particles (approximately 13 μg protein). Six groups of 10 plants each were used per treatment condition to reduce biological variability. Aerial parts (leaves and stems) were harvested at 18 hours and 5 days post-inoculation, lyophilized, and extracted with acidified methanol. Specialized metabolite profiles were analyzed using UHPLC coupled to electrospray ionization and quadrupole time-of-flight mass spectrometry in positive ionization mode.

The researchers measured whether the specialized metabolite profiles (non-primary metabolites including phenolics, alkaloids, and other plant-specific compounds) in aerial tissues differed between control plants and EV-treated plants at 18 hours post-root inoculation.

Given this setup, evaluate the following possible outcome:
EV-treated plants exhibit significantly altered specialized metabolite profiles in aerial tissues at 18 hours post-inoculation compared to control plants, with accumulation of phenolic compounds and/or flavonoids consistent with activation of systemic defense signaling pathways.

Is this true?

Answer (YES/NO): NO